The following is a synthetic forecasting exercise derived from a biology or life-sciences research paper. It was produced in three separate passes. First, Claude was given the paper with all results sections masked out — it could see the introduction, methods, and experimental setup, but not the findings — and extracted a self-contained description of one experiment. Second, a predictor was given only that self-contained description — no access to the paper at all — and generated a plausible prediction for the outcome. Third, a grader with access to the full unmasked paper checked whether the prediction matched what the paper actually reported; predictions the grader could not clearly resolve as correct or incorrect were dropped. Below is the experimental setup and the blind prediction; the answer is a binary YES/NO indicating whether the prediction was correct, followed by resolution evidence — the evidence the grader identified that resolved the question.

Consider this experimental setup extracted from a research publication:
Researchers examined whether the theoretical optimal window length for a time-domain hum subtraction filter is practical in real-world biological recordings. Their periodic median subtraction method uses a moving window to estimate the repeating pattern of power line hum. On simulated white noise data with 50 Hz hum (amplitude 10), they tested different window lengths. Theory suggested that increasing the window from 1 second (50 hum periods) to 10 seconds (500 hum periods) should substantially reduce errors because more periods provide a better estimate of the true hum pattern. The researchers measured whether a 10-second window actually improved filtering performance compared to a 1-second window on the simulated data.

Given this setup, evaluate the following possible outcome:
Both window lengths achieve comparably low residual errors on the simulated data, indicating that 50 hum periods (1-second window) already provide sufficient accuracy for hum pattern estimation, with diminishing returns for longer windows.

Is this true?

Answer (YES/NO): NO